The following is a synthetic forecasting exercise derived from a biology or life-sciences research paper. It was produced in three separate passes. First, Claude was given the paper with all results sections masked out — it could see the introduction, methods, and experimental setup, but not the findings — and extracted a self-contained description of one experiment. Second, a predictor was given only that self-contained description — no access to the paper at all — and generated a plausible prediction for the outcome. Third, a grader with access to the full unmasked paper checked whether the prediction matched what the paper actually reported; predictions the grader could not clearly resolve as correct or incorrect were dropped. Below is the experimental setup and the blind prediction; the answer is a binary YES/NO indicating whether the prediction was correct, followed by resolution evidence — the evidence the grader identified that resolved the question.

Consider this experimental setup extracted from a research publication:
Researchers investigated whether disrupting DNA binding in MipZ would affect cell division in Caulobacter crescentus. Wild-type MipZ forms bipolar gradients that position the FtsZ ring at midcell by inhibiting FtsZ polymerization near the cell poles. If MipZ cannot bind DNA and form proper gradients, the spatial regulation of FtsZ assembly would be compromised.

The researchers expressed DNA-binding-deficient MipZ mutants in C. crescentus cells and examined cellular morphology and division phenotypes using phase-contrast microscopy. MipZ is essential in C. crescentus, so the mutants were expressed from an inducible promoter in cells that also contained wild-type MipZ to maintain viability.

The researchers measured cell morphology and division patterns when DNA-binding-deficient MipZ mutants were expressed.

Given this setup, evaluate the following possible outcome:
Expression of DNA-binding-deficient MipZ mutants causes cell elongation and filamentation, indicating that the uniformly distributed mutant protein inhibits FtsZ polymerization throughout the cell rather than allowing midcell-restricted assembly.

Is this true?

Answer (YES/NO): YES